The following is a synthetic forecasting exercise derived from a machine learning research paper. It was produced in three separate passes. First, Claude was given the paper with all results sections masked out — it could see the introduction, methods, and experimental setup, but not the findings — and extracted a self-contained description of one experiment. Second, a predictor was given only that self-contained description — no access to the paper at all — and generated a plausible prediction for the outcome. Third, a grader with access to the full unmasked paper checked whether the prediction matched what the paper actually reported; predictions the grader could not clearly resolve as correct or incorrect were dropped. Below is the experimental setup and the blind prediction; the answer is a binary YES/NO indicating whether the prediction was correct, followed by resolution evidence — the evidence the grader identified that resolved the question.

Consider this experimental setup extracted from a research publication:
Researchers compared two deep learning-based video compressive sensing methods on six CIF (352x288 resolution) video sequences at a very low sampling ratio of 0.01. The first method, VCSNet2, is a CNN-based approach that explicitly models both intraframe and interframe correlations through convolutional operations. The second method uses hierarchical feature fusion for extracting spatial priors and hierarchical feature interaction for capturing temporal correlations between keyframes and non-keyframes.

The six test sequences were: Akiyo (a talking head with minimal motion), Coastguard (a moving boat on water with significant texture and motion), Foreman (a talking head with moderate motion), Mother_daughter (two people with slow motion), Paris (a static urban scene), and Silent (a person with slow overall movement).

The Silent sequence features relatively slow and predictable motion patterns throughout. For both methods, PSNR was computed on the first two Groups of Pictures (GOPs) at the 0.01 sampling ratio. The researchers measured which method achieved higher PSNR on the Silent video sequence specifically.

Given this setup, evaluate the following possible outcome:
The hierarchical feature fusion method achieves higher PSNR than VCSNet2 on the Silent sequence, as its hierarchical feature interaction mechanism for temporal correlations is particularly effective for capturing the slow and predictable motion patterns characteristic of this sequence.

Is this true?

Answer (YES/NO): NO